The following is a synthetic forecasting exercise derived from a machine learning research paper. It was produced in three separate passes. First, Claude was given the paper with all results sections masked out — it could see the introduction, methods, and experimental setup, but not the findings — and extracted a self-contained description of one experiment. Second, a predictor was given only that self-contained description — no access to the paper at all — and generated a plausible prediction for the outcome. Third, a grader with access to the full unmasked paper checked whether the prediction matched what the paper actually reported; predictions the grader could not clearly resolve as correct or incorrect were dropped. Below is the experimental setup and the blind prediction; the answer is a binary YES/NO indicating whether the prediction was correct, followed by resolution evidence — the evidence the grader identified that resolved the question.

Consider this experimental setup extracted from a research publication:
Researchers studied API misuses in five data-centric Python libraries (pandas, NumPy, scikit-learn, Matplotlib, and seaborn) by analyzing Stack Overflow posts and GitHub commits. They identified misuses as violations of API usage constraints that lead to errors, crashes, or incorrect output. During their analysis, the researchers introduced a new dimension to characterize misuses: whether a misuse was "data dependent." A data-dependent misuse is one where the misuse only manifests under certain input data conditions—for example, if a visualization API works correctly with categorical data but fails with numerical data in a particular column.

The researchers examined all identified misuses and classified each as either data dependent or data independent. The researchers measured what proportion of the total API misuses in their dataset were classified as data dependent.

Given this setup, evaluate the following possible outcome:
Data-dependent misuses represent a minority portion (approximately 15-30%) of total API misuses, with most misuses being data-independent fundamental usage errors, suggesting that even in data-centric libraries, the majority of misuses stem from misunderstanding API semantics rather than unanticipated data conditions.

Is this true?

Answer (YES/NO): NO